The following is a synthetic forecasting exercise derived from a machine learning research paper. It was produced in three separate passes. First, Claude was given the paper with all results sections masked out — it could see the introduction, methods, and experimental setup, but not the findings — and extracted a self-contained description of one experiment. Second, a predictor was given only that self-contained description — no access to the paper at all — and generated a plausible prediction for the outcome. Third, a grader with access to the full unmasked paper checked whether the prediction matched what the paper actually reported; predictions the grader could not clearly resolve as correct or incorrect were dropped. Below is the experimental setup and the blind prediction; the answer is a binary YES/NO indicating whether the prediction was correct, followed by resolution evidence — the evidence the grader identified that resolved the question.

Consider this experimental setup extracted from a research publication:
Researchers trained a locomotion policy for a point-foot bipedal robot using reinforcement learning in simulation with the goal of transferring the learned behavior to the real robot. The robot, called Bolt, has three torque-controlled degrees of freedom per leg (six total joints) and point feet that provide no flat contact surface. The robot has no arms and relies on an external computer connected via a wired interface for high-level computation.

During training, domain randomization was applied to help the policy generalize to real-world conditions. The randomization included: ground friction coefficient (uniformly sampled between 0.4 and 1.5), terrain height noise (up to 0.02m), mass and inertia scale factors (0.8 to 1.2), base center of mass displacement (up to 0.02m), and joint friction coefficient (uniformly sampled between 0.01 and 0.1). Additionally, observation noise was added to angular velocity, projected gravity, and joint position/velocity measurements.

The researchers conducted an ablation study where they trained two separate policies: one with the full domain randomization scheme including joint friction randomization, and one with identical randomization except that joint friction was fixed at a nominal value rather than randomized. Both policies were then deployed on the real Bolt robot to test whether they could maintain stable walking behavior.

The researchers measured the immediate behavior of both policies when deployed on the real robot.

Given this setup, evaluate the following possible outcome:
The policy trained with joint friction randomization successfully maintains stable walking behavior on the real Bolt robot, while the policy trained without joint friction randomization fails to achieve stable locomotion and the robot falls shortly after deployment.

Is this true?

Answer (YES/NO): YES